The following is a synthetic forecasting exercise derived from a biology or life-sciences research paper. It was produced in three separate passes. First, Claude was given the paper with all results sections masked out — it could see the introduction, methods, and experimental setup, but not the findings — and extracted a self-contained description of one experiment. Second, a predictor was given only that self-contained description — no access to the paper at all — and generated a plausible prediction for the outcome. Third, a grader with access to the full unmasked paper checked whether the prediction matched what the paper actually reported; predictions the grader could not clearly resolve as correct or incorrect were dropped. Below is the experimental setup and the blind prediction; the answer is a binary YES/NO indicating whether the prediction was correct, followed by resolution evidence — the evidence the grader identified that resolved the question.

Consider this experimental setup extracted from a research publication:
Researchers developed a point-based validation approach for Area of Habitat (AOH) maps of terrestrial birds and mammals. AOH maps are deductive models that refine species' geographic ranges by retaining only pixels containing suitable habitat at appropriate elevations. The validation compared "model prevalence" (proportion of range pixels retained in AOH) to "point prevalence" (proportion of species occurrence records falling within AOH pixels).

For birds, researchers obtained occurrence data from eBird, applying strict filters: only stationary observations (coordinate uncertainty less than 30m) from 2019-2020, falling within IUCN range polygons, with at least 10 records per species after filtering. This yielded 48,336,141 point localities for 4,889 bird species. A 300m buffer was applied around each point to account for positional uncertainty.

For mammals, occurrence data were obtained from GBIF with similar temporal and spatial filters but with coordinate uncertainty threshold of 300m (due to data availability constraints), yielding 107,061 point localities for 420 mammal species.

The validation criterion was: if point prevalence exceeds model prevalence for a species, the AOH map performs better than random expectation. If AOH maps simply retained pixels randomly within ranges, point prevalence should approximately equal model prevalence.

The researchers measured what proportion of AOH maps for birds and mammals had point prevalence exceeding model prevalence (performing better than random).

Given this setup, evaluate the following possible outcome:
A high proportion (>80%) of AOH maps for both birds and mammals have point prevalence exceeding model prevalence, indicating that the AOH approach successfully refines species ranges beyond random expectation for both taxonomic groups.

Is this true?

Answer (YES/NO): YES